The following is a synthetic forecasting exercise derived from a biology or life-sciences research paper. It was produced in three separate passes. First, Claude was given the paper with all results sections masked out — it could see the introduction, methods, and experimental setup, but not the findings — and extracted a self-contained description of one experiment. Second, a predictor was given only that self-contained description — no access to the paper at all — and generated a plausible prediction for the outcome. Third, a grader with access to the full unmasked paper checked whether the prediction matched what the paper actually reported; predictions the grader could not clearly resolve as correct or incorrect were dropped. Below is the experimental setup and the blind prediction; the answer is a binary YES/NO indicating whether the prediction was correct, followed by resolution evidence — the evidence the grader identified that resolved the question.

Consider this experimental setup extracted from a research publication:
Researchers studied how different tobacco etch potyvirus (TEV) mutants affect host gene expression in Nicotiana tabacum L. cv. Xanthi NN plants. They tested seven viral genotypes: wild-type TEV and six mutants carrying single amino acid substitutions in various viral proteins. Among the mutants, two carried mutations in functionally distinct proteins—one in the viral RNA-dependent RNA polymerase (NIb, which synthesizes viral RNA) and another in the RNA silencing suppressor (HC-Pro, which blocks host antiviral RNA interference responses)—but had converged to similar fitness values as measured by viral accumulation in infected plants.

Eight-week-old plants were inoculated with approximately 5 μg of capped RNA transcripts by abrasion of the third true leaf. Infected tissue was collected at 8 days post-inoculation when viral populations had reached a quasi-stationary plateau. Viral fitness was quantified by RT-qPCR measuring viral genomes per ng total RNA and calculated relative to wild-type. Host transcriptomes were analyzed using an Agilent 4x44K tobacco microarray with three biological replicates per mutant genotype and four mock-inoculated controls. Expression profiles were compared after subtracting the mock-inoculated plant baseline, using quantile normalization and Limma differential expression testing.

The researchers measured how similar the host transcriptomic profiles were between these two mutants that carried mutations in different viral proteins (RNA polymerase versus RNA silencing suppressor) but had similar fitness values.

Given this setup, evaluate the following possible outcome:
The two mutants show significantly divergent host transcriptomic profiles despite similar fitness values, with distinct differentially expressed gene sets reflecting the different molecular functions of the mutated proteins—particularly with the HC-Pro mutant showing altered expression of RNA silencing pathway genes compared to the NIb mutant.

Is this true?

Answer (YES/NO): NO